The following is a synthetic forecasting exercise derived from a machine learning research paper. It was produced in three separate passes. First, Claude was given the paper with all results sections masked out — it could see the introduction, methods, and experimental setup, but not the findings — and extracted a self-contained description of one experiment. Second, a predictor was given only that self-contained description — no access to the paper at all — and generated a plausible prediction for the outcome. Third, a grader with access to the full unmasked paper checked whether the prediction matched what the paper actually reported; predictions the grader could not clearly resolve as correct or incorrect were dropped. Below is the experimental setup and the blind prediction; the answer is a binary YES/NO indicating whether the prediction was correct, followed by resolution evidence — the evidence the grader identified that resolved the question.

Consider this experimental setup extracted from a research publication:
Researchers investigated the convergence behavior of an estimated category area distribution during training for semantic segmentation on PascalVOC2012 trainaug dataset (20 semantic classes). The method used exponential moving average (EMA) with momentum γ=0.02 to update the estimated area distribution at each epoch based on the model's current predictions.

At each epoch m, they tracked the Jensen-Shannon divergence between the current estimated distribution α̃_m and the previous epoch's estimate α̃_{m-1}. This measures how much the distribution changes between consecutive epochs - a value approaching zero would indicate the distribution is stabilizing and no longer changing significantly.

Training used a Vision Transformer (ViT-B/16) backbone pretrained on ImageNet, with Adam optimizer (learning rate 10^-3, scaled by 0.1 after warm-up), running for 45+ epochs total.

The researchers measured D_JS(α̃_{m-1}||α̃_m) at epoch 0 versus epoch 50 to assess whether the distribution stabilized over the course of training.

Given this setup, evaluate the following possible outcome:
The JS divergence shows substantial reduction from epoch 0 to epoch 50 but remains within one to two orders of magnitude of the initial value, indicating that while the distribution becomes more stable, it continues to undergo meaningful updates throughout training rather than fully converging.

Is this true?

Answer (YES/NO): NO